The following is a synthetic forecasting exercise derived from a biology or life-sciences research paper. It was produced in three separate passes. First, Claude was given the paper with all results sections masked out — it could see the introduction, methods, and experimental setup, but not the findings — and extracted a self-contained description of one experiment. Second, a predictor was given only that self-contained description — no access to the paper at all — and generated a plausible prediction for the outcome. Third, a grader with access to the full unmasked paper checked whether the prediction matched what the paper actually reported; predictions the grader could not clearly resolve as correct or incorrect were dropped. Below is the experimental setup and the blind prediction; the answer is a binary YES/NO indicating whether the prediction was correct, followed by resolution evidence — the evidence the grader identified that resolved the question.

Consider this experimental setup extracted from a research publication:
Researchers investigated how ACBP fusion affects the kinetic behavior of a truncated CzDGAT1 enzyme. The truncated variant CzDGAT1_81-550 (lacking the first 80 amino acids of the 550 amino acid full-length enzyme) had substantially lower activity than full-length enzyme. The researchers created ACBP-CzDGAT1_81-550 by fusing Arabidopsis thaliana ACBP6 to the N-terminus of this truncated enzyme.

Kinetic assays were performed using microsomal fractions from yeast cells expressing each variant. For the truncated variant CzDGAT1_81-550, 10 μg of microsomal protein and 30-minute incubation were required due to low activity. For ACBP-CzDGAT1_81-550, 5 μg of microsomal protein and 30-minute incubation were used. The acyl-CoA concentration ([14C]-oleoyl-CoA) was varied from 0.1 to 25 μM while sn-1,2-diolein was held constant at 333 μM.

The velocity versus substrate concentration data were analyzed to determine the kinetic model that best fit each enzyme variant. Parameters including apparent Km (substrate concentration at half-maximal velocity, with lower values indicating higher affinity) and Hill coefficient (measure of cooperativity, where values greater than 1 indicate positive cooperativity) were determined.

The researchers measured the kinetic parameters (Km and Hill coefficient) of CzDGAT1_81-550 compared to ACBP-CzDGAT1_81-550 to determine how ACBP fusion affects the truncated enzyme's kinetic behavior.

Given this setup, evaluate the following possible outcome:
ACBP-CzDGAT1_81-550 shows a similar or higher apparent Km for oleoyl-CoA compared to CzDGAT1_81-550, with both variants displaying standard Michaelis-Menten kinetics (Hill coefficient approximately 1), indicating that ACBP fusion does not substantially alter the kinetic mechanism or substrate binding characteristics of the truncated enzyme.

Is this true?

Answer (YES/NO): NO